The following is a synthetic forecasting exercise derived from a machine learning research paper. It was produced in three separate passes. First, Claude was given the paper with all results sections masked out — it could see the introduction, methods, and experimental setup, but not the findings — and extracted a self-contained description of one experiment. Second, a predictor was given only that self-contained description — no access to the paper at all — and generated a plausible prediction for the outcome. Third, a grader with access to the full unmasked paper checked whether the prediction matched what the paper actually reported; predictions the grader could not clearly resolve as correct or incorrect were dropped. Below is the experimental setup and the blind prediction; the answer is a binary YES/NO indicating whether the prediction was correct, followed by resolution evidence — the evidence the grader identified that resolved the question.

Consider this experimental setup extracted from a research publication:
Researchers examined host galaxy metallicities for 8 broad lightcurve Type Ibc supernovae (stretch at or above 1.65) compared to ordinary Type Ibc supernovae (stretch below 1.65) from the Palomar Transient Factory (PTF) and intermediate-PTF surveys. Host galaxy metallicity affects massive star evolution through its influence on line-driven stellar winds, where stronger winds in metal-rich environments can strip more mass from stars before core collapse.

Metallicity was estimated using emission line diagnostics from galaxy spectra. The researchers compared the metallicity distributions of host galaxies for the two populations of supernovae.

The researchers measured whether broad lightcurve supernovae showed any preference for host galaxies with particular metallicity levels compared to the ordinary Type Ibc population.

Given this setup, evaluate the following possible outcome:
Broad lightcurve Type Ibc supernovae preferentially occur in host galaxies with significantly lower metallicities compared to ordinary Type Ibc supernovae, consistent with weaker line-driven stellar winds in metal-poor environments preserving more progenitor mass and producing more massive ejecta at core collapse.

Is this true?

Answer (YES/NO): YES